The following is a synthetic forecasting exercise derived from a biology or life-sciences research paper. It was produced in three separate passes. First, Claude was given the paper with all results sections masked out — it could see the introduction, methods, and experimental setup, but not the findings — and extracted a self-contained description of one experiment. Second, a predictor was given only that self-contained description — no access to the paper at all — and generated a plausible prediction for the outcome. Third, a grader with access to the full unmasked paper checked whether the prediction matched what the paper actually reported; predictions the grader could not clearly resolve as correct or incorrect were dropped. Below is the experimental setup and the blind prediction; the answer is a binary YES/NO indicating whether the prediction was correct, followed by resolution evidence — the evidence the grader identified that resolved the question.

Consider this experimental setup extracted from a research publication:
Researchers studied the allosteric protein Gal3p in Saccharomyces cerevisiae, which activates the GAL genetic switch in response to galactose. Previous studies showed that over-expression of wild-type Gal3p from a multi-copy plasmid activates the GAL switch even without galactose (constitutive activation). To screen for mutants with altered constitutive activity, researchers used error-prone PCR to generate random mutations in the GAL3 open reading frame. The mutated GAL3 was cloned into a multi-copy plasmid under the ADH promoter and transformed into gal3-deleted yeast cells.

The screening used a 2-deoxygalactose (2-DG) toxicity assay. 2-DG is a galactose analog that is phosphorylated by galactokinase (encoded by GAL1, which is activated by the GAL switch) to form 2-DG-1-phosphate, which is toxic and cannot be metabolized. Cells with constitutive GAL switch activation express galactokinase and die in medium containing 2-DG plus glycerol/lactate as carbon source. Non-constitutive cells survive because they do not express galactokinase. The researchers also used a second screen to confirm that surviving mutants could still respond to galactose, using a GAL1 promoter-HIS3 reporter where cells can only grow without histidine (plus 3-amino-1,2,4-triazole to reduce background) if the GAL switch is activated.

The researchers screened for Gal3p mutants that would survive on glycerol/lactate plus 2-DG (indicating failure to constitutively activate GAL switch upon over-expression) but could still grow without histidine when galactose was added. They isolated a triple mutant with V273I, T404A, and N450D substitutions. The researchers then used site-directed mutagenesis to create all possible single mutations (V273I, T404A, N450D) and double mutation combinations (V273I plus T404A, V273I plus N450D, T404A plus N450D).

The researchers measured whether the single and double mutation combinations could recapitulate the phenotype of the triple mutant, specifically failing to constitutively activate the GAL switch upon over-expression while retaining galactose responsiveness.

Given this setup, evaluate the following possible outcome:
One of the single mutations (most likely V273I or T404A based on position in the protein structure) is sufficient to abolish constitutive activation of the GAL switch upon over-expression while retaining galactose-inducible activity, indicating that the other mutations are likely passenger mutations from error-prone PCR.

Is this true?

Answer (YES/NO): NO